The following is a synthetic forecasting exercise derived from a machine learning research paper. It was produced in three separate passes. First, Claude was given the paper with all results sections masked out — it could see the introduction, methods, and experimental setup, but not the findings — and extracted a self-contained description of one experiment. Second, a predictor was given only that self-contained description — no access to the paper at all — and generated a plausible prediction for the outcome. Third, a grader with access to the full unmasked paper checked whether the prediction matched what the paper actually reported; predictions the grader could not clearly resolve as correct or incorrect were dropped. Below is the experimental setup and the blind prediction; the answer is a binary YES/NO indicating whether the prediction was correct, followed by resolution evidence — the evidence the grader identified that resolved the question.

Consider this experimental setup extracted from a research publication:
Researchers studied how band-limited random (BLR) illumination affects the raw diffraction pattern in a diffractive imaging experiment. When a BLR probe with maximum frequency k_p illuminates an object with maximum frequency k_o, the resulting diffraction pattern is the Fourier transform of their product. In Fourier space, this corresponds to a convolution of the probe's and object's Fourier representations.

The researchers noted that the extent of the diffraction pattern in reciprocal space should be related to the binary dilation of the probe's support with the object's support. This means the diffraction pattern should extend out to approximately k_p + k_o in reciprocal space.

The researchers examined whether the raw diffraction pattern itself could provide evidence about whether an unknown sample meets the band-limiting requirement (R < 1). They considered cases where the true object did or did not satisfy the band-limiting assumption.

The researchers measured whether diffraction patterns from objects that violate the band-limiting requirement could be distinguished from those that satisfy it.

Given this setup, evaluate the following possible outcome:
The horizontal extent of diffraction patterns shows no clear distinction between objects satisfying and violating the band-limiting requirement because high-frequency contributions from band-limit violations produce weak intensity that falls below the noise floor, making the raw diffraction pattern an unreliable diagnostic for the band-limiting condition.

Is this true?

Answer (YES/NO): NO